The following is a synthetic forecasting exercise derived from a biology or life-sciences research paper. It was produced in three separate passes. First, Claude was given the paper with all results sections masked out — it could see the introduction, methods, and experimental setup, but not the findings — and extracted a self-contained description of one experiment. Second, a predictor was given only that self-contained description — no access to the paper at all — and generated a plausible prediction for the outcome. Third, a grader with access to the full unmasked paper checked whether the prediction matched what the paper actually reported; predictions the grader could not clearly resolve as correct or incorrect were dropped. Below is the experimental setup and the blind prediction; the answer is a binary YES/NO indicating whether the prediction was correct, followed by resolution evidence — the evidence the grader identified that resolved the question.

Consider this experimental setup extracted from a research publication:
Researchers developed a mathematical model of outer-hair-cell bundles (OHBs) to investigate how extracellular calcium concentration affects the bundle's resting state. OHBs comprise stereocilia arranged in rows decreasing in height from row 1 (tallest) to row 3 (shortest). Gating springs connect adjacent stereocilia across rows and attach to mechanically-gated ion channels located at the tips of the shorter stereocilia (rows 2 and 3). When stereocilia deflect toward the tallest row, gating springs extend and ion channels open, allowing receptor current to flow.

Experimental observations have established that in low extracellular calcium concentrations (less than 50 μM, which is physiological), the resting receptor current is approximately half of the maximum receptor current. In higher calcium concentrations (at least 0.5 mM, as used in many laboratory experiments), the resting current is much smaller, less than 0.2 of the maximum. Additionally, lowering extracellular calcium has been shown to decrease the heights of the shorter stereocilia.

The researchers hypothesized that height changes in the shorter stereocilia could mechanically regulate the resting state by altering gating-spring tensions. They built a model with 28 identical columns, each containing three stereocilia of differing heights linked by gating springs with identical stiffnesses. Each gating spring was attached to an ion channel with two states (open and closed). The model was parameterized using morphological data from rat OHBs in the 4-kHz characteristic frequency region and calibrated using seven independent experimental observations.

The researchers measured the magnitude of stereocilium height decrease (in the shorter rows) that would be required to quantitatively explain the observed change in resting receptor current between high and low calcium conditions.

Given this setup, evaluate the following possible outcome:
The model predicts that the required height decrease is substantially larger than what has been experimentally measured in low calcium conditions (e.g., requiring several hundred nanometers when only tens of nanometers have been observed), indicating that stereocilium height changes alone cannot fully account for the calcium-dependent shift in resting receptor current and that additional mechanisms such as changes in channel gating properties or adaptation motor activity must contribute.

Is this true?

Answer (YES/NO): NO